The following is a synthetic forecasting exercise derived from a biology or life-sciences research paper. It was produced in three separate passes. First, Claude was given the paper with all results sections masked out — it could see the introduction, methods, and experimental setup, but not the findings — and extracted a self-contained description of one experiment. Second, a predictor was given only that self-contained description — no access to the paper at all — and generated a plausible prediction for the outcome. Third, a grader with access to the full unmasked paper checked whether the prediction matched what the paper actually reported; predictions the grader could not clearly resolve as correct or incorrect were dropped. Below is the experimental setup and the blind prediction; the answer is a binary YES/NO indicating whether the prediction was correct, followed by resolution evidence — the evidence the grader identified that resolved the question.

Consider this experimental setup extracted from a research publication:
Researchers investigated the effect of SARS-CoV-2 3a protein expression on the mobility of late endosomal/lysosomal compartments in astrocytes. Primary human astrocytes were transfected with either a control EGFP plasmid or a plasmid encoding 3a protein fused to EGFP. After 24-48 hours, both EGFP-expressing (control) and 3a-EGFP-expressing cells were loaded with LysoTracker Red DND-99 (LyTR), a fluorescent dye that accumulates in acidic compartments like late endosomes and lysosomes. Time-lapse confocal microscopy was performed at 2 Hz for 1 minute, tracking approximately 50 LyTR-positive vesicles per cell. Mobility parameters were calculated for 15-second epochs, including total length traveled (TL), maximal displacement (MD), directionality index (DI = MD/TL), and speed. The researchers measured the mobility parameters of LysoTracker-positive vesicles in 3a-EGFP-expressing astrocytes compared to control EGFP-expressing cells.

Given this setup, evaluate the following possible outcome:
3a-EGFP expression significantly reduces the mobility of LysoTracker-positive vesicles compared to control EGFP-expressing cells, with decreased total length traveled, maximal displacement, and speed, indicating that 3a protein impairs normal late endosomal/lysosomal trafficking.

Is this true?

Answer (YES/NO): YES